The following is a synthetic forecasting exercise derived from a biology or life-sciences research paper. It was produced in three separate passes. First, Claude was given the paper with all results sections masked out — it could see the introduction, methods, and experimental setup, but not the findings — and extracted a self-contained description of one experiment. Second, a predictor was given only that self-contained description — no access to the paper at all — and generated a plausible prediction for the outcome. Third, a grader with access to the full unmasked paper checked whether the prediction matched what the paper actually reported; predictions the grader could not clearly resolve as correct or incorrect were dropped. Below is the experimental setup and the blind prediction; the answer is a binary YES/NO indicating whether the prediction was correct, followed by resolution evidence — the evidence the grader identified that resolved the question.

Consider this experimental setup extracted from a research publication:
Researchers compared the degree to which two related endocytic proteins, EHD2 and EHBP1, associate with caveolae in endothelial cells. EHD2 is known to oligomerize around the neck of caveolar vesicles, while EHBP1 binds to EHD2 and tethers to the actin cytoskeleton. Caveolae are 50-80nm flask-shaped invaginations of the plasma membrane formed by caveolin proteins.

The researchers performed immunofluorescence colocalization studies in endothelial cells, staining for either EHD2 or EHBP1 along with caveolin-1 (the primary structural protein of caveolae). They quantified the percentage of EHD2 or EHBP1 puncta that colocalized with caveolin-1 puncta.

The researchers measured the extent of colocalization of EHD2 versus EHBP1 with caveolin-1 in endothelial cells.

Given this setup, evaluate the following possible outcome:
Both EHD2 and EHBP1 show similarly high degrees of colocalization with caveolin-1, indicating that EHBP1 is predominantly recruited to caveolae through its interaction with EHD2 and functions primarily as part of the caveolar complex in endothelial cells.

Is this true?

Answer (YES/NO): NO